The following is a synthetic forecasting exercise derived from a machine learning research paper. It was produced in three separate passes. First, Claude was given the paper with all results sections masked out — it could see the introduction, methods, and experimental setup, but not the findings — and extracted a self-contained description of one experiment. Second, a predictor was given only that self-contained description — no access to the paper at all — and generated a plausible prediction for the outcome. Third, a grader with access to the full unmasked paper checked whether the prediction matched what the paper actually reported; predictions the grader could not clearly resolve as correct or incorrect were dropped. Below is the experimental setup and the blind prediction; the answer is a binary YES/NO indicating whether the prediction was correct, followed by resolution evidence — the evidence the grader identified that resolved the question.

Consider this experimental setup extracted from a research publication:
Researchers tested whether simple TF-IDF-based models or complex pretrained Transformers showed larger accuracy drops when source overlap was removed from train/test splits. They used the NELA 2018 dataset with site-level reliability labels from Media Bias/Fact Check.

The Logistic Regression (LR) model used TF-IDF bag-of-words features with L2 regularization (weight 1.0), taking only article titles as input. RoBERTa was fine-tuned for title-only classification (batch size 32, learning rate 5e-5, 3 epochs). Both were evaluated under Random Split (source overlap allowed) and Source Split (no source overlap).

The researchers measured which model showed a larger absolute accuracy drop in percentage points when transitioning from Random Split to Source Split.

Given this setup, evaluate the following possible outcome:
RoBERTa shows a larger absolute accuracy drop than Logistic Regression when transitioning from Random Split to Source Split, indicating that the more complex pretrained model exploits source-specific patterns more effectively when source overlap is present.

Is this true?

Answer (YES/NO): YES